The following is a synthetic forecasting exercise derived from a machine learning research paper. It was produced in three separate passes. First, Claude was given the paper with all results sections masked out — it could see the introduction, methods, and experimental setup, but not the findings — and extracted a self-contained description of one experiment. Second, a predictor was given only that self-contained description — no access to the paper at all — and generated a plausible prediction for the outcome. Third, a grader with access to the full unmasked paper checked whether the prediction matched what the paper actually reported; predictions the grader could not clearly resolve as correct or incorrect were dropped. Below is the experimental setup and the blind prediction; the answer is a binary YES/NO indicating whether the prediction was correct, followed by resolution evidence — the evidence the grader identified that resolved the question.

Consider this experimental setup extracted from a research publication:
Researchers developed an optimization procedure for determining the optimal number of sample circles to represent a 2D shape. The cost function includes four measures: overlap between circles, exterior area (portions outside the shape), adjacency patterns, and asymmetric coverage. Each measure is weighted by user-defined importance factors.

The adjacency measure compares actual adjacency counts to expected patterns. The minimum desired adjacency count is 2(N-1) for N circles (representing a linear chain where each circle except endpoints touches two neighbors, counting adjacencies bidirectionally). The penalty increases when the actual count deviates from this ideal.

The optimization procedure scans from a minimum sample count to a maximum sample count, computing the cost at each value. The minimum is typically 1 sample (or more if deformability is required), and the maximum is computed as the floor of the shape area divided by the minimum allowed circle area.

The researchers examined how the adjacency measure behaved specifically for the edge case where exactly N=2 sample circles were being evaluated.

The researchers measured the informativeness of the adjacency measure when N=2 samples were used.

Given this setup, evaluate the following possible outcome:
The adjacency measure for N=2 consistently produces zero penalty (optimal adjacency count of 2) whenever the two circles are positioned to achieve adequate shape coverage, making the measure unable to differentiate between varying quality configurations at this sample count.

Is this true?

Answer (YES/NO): NO